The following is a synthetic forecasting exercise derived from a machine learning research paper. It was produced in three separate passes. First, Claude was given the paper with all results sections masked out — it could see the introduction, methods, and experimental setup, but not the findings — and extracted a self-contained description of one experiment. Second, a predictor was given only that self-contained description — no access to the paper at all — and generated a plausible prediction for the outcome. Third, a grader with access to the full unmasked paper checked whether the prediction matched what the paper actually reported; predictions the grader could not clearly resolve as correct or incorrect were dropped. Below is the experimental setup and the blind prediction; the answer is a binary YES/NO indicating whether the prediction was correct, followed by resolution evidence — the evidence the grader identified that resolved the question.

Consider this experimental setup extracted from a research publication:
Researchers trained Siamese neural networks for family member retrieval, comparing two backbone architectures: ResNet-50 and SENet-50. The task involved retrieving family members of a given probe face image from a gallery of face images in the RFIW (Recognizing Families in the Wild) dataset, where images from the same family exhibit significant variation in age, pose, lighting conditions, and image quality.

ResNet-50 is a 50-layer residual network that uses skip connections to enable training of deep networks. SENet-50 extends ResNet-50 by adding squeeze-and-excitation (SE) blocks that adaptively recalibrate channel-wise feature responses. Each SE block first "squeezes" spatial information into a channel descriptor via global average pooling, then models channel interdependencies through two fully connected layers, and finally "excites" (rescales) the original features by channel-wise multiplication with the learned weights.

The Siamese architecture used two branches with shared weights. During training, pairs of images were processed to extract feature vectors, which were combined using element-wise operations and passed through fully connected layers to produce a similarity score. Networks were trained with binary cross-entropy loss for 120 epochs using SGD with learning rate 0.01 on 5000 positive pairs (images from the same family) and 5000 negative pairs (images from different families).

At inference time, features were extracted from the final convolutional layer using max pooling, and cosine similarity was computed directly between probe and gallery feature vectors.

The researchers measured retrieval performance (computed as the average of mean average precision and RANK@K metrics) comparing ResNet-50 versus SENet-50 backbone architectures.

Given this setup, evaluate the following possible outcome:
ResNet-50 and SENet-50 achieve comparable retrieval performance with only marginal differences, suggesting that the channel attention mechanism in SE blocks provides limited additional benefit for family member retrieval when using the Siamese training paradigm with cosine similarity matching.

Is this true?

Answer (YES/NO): YES